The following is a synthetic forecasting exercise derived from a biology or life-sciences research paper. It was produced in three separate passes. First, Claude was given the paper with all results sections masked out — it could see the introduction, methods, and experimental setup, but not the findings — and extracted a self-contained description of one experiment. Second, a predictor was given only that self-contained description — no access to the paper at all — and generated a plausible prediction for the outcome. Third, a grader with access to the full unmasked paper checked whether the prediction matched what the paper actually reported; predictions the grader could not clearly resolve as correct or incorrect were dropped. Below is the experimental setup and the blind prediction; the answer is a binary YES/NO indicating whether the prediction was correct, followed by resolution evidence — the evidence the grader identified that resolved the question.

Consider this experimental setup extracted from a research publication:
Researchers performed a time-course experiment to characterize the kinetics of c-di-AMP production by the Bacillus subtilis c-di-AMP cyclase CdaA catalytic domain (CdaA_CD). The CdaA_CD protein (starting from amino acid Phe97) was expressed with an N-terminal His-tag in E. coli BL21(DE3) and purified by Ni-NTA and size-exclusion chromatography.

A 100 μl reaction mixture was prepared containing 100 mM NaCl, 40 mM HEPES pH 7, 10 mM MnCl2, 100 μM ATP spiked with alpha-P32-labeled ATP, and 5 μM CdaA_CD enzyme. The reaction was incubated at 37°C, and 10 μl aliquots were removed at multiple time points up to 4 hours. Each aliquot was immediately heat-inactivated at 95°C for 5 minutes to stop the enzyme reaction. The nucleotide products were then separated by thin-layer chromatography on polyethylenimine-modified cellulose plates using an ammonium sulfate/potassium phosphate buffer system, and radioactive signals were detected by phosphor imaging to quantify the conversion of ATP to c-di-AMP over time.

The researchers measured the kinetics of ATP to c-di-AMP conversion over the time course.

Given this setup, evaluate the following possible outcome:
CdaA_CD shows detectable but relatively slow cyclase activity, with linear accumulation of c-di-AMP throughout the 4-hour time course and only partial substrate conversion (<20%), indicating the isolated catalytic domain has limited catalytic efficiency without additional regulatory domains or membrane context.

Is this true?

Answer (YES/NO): NO